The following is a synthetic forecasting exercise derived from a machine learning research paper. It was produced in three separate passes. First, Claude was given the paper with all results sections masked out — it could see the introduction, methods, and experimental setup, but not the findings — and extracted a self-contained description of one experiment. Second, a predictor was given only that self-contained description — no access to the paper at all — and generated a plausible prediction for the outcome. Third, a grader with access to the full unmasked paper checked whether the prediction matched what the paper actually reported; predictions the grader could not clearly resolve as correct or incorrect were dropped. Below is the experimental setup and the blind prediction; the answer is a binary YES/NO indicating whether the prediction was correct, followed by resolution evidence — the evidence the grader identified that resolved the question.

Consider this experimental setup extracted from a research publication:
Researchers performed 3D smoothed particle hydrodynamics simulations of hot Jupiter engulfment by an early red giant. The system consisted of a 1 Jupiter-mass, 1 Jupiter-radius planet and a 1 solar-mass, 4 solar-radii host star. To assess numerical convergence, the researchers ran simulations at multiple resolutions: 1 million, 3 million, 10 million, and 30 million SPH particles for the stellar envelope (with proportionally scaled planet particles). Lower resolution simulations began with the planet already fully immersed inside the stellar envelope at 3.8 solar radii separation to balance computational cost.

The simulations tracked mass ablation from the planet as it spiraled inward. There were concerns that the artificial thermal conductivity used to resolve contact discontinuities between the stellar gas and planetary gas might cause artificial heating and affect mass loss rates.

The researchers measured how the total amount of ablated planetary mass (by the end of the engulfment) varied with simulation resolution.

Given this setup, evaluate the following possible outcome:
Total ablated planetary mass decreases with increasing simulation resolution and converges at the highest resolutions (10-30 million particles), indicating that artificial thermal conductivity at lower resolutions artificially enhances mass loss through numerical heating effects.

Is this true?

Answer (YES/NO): NO